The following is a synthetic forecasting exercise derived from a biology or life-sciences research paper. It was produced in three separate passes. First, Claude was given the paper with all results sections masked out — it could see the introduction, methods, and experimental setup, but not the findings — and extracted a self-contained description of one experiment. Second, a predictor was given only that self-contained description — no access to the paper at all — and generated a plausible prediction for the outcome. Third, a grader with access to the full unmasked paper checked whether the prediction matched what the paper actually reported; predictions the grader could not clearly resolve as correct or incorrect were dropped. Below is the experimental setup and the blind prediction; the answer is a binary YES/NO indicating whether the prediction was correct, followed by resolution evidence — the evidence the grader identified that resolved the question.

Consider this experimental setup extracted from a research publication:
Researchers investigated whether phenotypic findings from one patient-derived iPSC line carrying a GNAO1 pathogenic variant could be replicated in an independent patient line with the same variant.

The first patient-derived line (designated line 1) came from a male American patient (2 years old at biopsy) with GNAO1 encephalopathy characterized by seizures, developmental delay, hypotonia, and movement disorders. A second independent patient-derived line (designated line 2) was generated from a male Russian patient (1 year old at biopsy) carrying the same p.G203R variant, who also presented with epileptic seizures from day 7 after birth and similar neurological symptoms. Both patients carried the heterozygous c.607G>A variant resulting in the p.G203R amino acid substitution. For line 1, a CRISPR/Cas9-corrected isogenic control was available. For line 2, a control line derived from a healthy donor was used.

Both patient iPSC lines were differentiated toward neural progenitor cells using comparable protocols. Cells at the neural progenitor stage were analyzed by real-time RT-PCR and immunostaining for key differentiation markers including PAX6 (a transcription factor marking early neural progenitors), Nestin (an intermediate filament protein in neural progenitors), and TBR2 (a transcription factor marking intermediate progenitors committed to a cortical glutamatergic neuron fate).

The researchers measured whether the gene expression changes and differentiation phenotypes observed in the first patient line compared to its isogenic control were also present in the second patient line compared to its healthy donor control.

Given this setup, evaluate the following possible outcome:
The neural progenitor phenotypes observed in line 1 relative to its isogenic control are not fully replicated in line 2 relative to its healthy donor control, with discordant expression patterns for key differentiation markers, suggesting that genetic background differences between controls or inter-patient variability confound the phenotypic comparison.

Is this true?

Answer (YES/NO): NO